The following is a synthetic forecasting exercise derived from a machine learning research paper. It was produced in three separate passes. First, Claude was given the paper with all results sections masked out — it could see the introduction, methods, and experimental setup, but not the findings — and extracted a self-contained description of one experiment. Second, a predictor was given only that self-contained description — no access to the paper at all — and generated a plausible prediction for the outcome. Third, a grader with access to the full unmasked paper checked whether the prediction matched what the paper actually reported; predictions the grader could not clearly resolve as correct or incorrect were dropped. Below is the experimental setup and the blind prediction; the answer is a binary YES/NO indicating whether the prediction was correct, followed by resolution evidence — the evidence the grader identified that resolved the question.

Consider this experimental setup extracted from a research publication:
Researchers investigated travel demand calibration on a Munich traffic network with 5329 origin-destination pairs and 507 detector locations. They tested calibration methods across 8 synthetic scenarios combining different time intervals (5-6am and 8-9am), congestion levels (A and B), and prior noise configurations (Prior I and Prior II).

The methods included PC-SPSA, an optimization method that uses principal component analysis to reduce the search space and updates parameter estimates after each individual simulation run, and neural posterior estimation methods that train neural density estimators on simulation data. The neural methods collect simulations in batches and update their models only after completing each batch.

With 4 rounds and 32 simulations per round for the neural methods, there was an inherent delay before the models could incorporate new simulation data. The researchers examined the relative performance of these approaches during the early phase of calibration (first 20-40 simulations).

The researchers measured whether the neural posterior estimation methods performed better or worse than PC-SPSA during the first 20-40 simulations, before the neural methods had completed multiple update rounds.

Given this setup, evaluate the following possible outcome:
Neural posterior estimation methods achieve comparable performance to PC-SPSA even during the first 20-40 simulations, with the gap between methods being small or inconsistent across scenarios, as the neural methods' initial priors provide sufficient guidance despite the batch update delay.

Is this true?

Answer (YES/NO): NO